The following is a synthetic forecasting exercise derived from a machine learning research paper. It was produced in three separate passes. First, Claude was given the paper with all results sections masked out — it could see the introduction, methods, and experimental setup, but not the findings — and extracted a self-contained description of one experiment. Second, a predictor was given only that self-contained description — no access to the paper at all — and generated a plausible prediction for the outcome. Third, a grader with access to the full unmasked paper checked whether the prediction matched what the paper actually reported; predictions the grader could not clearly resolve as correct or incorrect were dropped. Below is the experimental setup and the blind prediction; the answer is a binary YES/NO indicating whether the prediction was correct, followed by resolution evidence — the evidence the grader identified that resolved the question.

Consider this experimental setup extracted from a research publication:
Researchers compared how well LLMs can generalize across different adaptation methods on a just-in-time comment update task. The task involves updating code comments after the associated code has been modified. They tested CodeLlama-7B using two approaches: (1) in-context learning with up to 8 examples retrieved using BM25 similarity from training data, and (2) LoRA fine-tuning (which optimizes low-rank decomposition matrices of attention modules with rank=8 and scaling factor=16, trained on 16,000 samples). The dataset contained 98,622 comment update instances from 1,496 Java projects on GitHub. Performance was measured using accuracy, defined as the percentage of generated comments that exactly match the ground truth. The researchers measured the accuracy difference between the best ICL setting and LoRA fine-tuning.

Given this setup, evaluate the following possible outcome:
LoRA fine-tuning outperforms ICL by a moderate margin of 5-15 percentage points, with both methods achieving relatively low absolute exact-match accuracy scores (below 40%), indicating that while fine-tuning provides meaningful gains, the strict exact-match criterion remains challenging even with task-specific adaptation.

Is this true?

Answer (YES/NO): YES